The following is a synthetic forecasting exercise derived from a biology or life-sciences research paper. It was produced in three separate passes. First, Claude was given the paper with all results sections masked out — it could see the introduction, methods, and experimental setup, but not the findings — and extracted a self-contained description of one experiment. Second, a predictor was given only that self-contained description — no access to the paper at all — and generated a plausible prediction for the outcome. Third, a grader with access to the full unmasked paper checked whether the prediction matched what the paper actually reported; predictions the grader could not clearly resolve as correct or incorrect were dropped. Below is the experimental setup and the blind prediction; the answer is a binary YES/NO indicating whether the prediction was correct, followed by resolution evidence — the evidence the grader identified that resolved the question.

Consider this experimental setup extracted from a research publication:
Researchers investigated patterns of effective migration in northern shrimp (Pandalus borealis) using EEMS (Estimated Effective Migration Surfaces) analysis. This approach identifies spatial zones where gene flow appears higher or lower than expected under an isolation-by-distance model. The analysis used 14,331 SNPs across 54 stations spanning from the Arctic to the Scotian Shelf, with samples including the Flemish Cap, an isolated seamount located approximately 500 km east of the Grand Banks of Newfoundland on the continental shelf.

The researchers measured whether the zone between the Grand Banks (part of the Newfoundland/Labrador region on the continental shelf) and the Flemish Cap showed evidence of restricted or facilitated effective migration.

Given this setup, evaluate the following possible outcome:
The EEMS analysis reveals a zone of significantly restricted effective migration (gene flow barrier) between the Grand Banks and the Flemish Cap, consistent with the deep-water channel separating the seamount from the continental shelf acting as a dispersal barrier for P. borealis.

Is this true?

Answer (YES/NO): YES